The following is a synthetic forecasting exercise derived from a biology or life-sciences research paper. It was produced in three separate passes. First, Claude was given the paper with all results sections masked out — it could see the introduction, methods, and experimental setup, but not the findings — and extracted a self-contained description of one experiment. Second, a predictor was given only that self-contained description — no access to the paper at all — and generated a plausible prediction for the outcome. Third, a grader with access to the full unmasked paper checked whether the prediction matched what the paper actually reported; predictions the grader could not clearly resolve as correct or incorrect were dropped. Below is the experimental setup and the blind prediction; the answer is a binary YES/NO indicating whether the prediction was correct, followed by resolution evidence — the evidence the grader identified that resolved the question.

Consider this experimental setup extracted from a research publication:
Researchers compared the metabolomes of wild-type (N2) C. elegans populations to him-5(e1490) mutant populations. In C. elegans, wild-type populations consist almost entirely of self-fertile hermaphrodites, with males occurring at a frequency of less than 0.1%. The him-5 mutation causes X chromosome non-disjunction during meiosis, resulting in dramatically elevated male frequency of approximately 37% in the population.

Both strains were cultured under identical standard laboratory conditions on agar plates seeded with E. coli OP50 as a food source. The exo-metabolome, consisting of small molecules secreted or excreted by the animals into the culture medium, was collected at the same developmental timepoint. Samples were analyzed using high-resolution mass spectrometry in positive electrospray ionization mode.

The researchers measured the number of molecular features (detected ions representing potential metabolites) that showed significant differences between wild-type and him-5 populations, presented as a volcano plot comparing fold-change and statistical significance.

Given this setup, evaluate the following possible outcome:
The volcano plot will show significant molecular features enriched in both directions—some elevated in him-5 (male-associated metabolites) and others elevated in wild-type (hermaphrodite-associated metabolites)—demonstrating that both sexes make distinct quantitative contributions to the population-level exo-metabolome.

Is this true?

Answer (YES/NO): YES